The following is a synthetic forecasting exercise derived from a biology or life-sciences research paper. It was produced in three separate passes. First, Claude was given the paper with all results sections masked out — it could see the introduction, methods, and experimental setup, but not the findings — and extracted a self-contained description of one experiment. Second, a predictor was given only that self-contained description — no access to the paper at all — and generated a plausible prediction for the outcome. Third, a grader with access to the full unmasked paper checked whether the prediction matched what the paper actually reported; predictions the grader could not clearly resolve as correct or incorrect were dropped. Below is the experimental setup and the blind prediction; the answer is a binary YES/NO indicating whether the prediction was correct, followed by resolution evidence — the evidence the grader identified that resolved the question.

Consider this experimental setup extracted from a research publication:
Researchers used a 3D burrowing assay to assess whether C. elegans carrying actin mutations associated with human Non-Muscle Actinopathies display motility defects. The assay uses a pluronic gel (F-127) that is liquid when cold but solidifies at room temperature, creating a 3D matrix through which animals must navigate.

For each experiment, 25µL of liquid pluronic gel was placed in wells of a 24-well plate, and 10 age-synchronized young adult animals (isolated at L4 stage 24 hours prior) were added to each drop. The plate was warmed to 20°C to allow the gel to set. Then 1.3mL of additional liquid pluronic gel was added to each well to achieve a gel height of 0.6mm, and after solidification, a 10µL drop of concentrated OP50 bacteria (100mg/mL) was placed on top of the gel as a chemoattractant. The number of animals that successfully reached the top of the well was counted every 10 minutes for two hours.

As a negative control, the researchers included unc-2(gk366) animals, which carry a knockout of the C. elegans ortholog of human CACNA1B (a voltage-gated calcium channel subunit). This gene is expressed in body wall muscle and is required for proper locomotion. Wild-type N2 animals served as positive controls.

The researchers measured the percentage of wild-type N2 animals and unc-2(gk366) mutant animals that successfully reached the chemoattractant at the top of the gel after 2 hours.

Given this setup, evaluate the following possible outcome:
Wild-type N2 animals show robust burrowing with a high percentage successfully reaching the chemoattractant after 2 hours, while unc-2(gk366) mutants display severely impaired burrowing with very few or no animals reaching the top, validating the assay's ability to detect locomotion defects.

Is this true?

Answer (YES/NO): NO